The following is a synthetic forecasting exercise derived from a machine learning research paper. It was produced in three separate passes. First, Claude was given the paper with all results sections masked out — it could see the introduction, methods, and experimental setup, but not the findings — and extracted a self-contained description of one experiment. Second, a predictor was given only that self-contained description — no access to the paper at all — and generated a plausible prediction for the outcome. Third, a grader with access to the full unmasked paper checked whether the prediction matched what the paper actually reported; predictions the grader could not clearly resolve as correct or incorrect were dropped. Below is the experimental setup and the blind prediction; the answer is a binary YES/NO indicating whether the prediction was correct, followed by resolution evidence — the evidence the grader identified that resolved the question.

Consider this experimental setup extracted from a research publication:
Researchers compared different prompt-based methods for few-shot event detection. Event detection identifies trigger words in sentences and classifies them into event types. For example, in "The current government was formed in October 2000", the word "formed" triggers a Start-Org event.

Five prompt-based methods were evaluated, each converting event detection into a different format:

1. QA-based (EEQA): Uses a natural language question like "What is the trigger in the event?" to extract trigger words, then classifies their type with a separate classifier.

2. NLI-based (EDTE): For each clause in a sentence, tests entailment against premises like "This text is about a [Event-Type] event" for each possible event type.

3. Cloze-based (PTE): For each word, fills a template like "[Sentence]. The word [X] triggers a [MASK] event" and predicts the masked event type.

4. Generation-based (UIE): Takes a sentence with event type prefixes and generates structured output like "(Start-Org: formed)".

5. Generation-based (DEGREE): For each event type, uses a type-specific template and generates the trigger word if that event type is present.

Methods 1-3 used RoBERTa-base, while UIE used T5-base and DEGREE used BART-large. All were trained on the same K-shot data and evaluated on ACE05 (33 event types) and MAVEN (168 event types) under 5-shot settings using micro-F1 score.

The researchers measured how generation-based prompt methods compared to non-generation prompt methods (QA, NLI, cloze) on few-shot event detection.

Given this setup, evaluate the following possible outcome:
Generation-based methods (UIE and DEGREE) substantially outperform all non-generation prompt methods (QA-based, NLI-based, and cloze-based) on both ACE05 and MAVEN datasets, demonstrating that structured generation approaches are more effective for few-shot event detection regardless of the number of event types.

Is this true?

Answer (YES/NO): NO